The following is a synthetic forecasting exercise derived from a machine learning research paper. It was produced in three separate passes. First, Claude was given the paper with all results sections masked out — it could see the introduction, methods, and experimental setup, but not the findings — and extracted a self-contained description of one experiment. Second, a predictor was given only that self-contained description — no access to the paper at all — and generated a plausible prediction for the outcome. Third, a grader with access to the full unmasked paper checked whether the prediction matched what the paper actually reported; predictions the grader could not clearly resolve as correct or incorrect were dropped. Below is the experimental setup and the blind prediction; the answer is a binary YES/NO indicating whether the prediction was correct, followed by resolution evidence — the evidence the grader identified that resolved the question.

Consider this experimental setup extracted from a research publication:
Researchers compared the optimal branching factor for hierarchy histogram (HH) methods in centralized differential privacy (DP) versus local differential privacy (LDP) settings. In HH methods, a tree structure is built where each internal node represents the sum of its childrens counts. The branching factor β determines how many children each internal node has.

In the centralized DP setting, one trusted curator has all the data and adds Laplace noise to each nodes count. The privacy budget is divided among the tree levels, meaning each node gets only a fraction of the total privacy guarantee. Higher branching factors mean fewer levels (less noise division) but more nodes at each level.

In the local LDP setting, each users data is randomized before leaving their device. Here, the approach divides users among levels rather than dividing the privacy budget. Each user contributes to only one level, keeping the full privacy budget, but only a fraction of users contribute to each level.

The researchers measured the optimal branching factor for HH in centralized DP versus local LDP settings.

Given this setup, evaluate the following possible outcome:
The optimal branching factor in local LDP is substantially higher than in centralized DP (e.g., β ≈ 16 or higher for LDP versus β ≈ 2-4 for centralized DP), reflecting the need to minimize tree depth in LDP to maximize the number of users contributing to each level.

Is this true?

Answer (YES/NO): NO